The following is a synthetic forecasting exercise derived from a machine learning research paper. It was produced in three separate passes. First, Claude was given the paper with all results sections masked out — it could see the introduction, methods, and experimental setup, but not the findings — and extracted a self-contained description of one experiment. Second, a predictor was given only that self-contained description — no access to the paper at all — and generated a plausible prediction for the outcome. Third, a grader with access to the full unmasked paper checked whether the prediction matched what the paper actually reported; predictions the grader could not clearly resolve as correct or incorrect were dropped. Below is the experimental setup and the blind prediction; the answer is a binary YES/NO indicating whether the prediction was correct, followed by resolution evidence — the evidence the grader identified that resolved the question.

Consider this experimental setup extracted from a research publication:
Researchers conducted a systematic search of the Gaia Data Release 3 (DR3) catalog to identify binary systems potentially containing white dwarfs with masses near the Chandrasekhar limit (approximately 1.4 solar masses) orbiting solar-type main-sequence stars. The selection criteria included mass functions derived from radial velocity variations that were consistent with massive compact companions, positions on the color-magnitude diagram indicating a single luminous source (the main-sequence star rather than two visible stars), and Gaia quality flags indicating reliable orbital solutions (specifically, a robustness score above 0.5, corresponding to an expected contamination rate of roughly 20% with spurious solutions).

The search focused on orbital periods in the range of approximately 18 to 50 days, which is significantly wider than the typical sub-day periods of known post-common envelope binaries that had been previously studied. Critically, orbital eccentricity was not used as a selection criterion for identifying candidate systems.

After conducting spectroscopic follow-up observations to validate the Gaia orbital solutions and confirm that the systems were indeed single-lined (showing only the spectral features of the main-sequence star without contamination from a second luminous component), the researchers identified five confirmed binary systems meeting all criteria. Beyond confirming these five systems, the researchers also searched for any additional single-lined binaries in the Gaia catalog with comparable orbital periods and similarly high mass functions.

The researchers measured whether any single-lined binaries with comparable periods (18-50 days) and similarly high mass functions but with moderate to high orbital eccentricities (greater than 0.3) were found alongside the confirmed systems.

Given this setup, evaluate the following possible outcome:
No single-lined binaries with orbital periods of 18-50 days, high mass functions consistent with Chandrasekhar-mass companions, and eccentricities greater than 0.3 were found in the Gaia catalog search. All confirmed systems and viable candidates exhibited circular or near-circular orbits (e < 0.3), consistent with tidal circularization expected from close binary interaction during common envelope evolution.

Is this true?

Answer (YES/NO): YES